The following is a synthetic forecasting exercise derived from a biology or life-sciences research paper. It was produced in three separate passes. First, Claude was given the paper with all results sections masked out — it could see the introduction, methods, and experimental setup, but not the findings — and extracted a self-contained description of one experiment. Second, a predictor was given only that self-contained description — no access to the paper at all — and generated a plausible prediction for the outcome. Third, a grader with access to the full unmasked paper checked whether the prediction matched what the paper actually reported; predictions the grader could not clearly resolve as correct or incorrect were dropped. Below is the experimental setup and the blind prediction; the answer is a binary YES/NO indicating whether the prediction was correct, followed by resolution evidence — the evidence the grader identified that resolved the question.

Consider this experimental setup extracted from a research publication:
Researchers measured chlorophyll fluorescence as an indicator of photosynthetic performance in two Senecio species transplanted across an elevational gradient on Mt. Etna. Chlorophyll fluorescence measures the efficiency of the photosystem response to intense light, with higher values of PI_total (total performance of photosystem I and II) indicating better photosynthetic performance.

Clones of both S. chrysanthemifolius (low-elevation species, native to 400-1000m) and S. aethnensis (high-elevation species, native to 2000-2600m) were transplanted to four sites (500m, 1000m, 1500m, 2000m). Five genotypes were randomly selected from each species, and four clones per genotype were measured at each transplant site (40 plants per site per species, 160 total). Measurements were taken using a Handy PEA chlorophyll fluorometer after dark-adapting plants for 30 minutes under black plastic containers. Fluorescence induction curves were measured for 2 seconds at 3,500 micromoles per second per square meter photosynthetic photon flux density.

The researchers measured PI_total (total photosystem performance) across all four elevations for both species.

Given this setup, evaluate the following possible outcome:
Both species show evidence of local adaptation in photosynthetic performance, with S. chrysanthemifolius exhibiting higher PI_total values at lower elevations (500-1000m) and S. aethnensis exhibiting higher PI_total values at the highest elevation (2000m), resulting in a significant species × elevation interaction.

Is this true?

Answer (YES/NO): NO